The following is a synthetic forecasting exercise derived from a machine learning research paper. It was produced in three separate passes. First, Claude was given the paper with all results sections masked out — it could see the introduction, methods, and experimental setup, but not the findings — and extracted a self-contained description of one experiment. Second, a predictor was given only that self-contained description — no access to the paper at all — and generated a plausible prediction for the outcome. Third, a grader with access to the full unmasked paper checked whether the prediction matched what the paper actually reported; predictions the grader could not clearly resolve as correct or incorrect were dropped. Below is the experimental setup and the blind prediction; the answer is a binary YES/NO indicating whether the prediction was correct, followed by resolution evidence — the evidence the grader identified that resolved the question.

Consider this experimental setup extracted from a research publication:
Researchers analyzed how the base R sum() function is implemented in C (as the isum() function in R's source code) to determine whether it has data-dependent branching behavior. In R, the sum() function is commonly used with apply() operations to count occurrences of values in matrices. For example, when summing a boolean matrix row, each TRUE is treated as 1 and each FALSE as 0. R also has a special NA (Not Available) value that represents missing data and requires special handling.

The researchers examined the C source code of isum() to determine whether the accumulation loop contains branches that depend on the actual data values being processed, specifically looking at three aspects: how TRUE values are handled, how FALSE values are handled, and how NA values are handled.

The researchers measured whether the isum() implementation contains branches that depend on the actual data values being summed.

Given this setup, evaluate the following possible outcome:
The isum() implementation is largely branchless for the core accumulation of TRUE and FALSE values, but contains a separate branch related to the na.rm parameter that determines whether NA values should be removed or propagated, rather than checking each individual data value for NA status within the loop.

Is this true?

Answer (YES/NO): NO